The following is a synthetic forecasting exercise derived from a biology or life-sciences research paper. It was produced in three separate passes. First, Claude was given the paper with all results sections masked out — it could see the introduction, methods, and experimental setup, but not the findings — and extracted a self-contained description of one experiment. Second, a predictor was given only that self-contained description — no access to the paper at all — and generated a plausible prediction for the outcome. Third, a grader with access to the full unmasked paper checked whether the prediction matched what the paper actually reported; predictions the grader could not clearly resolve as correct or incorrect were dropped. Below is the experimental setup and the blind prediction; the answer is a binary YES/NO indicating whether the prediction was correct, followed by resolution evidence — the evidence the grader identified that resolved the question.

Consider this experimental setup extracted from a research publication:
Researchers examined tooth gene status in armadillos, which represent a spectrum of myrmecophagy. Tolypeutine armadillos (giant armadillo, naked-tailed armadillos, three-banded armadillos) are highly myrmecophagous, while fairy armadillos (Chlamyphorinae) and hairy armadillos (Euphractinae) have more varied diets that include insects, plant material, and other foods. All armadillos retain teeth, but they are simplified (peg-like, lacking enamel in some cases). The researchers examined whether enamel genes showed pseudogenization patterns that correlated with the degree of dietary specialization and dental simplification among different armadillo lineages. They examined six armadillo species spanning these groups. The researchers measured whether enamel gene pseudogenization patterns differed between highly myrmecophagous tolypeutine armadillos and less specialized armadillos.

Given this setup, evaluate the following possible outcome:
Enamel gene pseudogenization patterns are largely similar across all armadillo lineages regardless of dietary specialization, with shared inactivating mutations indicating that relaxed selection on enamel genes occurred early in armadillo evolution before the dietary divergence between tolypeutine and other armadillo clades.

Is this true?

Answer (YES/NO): NO